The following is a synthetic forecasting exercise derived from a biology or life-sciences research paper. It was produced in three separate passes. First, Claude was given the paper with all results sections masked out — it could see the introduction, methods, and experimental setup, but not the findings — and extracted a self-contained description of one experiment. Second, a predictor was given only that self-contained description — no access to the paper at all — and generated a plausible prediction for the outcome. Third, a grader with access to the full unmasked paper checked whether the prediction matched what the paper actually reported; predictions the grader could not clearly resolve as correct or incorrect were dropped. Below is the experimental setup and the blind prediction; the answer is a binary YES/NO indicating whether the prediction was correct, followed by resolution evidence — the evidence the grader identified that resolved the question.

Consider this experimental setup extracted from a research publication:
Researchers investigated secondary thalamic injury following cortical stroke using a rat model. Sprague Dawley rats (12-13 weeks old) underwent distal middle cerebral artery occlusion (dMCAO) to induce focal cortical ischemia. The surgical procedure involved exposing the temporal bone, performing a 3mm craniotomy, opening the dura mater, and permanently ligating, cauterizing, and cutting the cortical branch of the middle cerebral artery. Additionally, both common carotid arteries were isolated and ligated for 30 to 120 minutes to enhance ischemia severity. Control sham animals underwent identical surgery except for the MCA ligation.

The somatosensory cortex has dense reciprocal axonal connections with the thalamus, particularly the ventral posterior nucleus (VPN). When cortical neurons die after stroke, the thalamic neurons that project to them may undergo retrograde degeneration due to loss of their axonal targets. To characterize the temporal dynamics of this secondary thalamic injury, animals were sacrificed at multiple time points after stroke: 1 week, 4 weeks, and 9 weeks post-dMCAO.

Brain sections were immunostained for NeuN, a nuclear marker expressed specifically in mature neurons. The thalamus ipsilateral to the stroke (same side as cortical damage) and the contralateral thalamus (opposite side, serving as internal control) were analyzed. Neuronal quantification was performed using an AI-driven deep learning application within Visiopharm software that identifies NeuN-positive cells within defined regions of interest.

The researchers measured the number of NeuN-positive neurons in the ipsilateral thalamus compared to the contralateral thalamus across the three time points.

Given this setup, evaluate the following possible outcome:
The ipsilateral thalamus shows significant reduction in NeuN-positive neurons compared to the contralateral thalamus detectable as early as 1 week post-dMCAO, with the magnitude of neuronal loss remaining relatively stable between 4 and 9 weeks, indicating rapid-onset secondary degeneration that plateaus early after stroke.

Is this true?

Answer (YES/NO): NO